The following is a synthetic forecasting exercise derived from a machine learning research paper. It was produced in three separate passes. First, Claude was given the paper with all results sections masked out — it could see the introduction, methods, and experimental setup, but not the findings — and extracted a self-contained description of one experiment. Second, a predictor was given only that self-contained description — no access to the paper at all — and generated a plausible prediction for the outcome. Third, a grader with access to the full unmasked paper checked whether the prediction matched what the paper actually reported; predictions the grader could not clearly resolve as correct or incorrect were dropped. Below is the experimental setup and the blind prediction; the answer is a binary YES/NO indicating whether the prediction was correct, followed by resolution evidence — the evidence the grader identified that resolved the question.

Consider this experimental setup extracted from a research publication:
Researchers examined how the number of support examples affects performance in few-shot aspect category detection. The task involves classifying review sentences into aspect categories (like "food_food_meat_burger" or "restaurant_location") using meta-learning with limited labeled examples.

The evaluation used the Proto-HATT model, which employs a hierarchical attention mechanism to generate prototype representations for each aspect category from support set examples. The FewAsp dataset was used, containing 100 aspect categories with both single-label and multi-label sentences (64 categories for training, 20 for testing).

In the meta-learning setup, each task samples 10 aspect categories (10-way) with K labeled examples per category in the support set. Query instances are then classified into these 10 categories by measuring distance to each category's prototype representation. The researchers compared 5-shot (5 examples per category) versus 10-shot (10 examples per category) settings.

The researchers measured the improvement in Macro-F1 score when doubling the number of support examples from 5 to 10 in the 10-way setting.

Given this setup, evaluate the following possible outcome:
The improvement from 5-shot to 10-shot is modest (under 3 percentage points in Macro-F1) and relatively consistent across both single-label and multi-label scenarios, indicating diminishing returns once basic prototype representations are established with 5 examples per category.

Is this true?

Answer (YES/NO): NO